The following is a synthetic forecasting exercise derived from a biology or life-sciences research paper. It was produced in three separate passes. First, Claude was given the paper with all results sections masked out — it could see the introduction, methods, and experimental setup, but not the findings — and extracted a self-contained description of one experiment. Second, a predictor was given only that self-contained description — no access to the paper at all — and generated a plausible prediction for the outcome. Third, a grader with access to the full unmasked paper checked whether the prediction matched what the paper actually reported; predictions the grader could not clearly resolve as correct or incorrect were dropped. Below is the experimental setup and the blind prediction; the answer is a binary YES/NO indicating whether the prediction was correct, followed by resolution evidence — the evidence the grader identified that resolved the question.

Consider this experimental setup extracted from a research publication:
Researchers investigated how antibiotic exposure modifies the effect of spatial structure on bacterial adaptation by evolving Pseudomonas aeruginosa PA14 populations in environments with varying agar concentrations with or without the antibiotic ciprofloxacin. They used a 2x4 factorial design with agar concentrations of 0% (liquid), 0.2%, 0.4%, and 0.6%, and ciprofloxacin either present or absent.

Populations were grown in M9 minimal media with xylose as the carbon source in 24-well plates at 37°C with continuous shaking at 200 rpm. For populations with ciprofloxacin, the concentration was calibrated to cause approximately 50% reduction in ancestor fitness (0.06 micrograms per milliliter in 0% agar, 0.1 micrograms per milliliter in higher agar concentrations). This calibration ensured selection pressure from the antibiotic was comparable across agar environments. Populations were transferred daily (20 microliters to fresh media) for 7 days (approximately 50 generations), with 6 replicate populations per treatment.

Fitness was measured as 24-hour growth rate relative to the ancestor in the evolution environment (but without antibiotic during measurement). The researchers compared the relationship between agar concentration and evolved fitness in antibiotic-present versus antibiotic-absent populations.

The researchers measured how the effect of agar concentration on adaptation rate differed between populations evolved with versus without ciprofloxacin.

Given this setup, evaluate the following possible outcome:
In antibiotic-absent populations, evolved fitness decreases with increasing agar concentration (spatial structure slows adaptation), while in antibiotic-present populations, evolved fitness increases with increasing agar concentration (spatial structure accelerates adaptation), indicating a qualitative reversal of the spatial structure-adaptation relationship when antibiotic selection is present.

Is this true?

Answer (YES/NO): NO